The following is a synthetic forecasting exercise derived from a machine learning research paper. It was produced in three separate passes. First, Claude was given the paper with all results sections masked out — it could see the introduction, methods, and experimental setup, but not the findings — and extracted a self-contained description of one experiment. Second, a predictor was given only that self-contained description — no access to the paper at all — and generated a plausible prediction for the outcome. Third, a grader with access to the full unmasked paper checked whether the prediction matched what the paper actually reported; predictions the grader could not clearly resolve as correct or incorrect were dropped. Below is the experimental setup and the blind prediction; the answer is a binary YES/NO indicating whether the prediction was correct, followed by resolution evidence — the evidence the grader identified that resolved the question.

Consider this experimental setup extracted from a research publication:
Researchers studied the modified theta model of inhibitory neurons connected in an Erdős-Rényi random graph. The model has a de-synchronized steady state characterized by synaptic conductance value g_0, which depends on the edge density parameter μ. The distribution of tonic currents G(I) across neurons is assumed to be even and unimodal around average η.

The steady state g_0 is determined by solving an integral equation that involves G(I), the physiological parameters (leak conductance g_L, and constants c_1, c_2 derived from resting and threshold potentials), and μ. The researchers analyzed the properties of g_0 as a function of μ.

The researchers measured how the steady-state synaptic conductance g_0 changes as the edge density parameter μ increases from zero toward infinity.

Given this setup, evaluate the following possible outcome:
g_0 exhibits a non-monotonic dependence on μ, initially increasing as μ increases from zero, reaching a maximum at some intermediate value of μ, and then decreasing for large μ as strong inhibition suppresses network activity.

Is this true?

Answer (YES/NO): NO